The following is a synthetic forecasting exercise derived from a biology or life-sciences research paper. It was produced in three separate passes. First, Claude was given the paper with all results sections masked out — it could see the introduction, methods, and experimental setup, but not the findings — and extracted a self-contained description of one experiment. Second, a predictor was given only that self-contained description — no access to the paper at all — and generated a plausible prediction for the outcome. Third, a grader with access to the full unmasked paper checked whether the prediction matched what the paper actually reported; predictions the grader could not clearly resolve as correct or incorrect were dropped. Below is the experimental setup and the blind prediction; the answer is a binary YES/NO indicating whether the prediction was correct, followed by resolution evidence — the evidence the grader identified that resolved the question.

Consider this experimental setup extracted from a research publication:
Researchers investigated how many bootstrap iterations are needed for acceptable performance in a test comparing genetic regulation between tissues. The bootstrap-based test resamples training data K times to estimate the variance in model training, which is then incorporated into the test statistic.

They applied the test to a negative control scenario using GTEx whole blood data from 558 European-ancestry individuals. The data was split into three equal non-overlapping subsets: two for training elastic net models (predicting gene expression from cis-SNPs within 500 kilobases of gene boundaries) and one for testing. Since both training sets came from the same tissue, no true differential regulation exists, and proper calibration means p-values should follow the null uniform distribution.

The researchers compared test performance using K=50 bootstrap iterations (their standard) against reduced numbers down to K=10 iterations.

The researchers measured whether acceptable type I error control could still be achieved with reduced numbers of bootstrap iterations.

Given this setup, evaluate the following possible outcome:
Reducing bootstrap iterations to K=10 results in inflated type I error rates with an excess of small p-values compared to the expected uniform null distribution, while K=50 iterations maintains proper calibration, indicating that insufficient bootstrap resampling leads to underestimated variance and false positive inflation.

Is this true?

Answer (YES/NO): NO